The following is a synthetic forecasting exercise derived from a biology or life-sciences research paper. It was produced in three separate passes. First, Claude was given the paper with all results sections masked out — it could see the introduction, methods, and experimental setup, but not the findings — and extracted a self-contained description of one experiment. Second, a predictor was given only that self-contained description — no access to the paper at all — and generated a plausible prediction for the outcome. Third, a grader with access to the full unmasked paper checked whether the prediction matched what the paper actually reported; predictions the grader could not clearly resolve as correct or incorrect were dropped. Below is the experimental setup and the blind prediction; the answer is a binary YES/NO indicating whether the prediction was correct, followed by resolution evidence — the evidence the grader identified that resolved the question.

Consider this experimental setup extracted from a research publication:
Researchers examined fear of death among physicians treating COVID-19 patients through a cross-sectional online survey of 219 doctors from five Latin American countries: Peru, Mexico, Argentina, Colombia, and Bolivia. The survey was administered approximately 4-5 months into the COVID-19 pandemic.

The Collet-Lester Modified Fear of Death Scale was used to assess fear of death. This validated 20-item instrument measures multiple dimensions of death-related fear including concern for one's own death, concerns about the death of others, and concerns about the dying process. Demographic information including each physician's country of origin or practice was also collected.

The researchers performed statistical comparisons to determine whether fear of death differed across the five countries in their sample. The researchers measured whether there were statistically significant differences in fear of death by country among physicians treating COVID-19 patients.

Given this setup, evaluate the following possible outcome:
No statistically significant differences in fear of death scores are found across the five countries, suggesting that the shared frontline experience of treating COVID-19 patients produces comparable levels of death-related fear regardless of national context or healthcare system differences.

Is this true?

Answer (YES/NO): YES